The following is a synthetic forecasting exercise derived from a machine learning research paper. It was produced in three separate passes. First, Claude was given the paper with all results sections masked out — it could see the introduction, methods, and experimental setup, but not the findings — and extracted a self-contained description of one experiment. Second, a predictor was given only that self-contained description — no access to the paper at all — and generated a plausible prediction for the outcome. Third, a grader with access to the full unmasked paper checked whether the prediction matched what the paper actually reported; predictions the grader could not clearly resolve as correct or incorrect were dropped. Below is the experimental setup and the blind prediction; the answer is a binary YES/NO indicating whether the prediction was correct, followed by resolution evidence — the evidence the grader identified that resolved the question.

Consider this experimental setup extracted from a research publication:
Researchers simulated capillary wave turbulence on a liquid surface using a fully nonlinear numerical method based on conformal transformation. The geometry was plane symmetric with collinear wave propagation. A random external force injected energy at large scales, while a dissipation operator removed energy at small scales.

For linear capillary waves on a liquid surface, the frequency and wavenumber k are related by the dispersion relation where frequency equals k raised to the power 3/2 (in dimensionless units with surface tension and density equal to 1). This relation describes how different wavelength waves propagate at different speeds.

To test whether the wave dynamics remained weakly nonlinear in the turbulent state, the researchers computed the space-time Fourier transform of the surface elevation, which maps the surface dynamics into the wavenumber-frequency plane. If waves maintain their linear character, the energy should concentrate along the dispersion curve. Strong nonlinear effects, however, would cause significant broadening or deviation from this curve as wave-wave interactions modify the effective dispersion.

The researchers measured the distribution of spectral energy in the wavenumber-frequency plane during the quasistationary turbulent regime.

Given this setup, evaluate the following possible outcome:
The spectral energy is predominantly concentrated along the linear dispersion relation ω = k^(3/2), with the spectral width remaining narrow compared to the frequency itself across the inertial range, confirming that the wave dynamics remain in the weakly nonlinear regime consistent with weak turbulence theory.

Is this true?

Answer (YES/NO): YES